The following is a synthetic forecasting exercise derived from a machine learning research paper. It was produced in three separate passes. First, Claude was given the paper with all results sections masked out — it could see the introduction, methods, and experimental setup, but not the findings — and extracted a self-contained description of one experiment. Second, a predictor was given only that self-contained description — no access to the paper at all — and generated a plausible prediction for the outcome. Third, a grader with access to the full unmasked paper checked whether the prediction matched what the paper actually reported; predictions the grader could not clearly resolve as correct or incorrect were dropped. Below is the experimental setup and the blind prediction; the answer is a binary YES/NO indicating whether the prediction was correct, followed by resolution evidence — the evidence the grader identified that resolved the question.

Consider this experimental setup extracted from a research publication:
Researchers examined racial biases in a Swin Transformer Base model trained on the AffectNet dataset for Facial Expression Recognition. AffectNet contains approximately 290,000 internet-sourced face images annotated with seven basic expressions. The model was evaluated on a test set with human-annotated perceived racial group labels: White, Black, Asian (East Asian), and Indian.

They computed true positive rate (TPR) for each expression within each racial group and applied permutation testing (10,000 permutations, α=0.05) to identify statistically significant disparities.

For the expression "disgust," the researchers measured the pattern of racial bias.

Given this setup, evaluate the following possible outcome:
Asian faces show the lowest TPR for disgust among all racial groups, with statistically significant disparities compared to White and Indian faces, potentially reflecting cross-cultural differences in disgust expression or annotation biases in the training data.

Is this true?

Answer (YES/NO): NO